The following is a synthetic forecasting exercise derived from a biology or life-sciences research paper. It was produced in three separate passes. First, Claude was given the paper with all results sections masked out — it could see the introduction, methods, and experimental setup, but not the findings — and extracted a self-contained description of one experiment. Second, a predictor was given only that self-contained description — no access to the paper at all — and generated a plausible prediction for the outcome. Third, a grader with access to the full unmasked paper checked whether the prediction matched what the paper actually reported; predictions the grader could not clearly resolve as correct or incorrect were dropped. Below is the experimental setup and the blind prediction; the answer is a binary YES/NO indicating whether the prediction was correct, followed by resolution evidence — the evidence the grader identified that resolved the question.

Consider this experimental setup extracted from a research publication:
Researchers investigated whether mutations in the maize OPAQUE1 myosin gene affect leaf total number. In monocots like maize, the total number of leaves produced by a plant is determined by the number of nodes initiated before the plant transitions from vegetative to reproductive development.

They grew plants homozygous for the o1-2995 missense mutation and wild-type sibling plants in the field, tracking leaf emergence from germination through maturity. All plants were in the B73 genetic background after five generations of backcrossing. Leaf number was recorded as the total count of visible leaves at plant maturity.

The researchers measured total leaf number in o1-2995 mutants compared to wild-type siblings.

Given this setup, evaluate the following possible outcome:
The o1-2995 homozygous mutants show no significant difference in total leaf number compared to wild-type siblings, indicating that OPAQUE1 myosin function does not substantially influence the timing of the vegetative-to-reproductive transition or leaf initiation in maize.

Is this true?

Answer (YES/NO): YES